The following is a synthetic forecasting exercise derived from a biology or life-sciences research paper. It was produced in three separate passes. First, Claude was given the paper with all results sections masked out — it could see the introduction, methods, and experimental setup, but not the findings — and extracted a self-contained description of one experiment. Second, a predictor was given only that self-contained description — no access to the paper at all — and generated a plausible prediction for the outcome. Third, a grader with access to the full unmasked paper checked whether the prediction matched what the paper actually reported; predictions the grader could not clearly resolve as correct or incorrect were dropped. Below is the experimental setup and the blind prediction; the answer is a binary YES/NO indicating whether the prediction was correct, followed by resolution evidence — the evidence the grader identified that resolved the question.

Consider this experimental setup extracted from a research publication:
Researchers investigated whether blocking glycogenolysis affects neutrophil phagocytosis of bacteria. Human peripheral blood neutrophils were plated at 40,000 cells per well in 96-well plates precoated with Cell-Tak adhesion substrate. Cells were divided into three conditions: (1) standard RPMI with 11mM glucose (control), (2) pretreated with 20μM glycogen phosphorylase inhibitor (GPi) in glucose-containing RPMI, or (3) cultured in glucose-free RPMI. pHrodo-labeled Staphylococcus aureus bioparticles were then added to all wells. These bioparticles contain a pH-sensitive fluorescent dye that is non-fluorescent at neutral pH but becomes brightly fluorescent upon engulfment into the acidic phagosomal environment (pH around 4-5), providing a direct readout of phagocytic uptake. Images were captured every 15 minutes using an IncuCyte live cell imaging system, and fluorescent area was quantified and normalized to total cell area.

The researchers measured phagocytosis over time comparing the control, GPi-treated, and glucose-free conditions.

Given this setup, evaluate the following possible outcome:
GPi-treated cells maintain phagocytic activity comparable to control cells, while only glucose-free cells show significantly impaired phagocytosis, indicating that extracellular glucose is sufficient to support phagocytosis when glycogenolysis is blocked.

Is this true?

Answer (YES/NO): NO